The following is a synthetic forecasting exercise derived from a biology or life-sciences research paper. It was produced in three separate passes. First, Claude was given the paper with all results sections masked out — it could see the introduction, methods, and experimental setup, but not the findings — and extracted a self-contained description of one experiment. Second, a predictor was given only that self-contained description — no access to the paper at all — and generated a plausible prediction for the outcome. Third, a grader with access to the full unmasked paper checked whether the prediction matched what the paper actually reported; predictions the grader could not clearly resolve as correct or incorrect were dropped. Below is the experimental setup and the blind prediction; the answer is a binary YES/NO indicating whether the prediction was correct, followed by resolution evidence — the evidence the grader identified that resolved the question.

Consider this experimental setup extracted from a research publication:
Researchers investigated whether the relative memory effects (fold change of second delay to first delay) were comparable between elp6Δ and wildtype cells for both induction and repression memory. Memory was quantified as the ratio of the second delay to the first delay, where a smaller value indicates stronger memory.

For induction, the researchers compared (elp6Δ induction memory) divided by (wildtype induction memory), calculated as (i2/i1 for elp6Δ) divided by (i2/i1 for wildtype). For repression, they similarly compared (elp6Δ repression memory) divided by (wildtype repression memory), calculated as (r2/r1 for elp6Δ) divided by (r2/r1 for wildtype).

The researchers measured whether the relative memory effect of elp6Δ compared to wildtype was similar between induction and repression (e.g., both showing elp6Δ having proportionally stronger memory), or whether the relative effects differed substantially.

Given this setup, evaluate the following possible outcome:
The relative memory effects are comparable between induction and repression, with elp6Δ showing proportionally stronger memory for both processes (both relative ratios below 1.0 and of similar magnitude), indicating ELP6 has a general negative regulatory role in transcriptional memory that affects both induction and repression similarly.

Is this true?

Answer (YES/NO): YES